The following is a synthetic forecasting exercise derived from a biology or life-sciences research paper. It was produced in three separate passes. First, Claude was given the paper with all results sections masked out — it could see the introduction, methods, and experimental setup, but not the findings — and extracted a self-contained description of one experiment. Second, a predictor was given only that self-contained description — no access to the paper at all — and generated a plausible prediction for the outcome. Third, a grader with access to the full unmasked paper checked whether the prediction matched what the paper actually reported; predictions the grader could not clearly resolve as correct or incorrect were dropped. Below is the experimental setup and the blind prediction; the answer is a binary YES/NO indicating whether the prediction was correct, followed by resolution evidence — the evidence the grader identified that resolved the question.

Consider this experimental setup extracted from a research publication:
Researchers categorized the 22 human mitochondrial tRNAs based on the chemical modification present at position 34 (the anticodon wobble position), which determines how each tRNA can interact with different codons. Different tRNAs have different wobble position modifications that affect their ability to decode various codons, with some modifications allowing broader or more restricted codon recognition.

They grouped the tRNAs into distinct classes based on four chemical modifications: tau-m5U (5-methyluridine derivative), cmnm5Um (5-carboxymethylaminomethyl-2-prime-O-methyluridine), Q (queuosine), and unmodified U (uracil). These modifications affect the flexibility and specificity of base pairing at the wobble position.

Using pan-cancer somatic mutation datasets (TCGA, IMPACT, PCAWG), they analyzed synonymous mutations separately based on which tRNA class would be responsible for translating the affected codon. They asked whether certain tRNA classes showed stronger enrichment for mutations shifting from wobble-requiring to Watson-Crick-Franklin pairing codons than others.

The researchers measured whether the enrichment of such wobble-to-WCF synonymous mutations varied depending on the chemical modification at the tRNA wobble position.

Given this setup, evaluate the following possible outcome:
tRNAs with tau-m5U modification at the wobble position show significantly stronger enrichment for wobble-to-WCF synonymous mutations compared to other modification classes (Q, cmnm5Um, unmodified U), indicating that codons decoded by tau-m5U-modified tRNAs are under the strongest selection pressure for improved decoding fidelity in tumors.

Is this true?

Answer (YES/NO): NO